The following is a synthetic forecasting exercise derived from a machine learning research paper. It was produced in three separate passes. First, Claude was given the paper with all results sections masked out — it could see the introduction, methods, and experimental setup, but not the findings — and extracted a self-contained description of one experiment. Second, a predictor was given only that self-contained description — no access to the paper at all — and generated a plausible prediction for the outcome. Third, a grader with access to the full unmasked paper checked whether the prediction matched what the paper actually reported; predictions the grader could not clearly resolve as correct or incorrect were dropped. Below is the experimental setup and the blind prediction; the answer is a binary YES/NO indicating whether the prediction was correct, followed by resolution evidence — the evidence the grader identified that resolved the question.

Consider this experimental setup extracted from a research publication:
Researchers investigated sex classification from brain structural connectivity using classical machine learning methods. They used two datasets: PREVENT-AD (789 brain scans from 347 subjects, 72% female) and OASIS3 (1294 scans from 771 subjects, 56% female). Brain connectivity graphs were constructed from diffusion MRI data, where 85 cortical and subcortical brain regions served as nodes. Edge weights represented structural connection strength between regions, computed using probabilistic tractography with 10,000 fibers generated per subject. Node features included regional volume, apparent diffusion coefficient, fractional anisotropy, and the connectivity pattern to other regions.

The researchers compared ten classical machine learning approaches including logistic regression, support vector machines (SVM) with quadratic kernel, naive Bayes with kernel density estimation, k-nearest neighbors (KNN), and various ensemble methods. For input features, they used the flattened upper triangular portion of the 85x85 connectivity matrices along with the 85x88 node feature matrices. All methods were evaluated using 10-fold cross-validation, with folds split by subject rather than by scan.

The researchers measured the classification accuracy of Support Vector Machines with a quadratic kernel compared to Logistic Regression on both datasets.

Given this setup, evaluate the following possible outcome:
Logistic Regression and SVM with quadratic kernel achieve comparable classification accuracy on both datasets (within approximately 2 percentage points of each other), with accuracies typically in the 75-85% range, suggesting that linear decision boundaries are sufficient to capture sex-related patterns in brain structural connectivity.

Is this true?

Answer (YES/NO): NO